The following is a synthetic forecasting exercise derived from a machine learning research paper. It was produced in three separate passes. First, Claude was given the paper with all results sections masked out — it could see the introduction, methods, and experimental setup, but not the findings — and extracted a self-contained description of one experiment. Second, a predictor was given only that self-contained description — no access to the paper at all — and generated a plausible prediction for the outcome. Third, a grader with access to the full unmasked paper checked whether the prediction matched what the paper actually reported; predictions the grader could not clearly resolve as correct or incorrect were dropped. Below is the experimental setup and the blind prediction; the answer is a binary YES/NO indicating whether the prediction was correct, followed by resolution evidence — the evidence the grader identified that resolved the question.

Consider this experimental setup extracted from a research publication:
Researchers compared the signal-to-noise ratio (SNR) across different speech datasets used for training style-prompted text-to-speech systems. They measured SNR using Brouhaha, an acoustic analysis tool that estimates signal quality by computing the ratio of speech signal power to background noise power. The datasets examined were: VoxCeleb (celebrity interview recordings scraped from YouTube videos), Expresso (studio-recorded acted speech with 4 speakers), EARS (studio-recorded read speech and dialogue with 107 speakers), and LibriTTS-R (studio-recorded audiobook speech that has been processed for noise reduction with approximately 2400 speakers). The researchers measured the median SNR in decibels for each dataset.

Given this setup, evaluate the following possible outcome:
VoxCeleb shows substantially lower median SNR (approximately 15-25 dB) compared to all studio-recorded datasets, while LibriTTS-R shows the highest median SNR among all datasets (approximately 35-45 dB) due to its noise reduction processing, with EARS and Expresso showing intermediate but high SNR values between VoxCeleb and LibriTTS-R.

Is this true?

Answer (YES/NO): NO